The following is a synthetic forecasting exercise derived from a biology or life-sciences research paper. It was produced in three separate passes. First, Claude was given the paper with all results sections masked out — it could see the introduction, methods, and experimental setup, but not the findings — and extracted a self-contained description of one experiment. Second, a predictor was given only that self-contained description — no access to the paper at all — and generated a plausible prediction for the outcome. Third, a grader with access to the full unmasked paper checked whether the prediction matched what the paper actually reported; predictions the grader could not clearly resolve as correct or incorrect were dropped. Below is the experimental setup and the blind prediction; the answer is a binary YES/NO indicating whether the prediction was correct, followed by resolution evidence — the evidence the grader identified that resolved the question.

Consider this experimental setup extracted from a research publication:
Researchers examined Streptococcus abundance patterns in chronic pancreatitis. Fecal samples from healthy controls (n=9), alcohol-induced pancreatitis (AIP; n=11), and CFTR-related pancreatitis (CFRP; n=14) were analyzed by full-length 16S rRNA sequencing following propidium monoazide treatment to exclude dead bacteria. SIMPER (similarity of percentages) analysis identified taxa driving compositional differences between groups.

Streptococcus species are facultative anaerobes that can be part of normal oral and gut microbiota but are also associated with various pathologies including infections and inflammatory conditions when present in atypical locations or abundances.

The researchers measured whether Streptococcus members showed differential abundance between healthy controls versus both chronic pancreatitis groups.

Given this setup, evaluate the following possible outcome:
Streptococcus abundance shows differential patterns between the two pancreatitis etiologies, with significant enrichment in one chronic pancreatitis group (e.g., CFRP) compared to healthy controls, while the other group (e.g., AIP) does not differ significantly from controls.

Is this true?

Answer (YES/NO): NO